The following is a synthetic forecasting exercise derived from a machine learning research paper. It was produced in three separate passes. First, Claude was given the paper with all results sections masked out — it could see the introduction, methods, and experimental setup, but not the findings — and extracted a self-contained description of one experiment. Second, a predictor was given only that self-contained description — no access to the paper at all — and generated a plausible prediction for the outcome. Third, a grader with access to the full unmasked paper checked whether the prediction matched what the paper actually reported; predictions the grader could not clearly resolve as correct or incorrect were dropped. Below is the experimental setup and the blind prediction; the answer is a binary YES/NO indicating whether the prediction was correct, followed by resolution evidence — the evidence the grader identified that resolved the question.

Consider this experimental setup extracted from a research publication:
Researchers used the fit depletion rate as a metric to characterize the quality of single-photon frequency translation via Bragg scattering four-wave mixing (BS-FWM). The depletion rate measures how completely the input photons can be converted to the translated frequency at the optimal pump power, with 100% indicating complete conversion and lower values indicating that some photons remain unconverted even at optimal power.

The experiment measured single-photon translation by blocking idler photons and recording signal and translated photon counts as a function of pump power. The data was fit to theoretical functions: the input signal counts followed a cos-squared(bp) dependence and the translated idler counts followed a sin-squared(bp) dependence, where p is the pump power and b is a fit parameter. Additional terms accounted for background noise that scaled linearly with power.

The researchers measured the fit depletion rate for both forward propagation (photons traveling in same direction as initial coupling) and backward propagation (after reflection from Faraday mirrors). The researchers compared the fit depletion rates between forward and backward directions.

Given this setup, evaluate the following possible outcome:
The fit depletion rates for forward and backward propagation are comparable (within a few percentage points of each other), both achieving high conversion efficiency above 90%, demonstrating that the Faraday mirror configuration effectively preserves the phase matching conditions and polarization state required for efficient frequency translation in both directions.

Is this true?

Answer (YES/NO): NO